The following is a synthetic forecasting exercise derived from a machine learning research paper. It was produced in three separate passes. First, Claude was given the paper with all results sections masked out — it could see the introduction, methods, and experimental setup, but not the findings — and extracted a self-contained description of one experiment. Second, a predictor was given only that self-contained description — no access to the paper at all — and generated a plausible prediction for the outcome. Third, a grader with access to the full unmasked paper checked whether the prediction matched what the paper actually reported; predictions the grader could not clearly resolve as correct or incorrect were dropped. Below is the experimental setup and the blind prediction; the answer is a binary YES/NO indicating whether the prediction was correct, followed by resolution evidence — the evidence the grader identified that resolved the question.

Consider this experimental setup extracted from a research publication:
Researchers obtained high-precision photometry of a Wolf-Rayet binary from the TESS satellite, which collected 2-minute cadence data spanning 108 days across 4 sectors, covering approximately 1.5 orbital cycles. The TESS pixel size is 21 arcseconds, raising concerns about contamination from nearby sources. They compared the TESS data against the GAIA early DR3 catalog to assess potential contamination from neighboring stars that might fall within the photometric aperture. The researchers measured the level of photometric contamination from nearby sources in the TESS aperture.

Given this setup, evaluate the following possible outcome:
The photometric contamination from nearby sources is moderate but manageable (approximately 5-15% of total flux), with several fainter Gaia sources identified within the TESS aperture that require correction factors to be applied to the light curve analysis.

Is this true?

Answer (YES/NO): NO